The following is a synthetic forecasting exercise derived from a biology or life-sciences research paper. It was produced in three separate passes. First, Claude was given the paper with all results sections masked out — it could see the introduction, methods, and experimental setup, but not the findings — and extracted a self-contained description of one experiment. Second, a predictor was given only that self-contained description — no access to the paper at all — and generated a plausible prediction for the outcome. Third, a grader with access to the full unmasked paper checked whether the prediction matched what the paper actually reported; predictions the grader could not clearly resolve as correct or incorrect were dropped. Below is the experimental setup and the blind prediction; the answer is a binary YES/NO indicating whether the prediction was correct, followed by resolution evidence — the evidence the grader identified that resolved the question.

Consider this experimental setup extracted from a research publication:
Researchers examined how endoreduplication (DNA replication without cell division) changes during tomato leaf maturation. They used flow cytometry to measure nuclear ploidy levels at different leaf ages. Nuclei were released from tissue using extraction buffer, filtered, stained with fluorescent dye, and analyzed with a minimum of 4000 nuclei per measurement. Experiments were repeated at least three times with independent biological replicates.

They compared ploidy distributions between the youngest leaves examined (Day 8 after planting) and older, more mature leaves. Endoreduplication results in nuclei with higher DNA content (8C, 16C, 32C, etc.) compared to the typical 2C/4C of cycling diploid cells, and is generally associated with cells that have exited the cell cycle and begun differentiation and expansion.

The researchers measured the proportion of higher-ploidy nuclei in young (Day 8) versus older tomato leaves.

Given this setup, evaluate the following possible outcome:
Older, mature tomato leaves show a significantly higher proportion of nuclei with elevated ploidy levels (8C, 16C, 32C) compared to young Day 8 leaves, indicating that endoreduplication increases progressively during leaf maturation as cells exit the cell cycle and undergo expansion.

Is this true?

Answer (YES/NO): NO